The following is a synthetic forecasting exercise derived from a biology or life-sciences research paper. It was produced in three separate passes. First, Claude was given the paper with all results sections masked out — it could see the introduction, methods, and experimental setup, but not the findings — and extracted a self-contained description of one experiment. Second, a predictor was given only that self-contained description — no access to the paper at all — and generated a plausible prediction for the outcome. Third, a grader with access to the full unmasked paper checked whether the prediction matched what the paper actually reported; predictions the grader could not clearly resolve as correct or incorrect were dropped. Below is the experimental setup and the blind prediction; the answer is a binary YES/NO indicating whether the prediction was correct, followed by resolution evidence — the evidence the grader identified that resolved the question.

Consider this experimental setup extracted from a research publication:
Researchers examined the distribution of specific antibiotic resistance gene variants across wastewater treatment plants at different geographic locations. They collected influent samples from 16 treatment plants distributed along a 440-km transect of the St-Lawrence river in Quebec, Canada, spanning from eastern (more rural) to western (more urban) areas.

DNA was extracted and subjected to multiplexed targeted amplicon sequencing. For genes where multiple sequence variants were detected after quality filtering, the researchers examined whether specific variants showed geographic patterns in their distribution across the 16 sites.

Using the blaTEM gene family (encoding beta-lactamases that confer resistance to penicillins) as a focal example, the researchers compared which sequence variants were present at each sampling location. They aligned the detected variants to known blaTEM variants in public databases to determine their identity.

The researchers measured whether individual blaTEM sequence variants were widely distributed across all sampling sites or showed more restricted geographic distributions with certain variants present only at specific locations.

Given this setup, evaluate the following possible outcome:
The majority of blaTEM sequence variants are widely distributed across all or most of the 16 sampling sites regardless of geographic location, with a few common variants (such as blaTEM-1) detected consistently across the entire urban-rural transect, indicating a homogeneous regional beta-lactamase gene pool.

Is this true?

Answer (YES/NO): NO